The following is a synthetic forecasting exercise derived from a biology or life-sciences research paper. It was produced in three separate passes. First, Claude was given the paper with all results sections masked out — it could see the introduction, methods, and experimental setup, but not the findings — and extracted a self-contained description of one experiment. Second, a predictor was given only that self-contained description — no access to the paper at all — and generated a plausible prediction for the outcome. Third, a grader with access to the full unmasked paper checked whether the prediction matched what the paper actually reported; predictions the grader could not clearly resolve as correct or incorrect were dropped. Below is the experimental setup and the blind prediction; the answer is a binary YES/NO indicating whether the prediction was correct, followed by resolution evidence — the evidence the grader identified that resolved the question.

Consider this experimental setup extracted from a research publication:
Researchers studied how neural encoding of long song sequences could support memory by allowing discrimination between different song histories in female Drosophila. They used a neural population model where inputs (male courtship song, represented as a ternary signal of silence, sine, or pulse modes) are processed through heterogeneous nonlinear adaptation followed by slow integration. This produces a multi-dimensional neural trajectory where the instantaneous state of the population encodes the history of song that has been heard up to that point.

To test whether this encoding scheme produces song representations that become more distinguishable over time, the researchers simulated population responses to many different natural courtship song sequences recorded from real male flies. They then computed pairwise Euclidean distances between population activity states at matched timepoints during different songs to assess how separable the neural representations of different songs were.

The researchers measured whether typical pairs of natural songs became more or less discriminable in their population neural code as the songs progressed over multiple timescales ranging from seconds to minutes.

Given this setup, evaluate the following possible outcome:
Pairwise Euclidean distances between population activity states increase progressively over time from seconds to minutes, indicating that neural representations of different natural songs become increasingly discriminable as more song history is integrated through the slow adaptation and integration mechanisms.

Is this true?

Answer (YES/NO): YES